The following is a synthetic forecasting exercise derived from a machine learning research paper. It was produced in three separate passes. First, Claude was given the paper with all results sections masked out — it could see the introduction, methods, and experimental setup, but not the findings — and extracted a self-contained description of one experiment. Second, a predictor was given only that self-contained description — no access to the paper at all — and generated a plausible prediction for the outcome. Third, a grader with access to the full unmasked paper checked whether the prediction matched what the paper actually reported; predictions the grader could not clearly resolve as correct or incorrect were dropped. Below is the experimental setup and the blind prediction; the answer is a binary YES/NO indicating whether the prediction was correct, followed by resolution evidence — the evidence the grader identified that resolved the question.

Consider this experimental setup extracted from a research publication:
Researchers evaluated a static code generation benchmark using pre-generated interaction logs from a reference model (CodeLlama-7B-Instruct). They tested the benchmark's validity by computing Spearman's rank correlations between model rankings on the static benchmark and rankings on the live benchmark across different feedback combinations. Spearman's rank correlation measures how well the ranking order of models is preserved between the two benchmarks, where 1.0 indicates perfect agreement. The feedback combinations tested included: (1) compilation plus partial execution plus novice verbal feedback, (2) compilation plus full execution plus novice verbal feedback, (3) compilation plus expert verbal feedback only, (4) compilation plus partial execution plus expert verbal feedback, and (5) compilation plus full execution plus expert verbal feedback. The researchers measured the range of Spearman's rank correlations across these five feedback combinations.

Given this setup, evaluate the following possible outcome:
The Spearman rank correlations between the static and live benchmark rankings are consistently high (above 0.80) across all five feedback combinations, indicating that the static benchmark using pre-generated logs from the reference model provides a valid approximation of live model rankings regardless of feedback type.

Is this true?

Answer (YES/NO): YES